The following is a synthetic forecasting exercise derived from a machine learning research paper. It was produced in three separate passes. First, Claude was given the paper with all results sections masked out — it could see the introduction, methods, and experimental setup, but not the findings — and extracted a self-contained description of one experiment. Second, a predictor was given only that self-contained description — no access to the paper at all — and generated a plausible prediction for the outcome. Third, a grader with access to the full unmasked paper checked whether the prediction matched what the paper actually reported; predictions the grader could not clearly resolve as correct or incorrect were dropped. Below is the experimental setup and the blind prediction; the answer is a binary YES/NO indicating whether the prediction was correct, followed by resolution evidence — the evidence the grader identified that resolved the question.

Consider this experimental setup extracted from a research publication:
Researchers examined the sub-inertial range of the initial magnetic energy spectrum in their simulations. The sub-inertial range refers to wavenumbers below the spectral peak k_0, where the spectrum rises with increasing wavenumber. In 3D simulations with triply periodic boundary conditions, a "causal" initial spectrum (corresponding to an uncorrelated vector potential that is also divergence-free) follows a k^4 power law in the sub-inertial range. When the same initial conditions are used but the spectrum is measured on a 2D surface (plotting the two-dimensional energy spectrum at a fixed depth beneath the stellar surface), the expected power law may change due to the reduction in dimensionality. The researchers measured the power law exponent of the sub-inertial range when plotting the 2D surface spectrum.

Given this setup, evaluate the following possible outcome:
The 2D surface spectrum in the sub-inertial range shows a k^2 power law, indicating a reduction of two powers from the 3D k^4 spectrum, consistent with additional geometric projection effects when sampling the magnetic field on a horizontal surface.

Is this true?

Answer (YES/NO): NO